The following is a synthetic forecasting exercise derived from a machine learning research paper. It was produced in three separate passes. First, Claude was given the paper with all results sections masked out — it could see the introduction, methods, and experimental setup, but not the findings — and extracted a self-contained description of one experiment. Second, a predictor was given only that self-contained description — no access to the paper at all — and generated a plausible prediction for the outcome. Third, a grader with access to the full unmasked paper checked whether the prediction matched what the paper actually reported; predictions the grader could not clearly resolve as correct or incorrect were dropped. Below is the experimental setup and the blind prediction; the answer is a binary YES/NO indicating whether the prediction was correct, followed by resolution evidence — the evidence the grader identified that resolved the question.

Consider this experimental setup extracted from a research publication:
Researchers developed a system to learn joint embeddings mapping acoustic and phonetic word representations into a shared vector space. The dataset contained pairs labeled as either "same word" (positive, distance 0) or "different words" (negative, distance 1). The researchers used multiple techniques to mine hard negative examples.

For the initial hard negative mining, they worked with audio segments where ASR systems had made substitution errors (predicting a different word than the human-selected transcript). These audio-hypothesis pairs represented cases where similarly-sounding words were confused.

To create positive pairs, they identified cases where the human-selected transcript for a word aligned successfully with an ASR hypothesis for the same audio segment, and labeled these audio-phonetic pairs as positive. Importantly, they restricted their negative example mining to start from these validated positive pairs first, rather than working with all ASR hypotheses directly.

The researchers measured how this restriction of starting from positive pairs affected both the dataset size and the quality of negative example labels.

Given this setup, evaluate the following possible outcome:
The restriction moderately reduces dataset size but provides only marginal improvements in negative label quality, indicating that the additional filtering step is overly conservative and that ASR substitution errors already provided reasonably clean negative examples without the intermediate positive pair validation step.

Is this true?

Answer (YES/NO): NO